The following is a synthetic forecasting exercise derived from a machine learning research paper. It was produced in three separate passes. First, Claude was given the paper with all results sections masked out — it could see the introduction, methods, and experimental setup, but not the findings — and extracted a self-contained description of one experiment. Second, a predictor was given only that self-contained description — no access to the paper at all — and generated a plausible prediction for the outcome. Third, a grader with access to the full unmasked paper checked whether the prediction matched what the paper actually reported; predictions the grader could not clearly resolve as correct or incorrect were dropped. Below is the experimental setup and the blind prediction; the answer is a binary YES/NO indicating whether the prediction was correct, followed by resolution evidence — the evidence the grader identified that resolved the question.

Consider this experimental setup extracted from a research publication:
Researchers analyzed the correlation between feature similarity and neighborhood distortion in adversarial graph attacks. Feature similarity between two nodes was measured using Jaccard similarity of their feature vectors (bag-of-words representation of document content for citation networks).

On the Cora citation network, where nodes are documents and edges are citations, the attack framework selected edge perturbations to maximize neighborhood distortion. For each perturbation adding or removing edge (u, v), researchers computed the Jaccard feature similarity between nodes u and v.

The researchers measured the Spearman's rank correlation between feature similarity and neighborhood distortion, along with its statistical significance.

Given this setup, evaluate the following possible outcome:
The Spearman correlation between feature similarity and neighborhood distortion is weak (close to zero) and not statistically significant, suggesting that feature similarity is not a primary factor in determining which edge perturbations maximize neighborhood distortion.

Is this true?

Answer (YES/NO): NO